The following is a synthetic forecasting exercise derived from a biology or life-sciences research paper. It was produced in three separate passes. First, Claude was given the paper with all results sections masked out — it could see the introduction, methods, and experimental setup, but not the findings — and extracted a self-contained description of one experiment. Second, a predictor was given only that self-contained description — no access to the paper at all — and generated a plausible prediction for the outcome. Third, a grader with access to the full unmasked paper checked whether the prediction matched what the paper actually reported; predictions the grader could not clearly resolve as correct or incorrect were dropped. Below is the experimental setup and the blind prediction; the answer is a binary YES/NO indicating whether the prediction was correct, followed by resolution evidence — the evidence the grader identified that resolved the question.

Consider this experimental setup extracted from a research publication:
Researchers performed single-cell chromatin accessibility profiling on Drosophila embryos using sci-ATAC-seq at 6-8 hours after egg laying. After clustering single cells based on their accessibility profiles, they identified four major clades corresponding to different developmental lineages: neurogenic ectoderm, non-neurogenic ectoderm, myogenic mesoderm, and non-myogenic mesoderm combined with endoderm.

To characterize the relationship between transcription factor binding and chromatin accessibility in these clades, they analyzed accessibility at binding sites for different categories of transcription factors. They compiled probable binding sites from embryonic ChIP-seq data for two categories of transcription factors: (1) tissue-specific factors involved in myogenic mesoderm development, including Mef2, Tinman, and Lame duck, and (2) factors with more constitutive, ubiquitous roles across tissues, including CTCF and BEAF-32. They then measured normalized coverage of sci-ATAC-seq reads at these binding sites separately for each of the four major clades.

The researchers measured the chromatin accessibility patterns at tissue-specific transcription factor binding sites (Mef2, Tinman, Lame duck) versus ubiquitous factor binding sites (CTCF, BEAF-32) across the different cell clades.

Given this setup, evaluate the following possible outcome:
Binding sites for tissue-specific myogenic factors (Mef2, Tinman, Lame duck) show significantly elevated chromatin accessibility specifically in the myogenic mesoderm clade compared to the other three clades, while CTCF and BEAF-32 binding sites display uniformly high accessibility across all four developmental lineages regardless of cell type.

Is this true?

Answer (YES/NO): NO